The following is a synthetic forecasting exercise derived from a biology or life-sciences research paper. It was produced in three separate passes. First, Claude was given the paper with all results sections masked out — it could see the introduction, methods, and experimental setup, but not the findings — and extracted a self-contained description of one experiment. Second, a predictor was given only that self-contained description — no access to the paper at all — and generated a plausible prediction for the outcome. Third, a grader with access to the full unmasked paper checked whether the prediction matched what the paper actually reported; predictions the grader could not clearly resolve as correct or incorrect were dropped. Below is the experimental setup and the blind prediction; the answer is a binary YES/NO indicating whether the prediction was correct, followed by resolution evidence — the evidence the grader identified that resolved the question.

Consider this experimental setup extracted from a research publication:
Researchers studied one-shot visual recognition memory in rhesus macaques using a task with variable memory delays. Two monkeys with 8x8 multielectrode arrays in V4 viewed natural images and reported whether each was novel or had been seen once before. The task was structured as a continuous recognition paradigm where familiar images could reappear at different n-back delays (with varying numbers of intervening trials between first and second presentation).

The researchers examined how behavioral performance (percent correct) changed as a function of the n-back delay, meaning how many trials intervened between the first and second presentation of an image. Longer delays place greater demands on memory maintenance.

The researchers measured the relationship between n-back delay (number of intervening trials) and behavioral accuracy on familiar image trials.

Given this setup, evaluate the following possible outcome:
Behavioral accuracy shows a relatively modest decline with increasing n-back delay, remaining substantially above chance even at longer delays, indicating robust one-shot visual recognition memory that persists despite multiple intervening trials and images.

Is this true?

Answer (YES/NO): YES